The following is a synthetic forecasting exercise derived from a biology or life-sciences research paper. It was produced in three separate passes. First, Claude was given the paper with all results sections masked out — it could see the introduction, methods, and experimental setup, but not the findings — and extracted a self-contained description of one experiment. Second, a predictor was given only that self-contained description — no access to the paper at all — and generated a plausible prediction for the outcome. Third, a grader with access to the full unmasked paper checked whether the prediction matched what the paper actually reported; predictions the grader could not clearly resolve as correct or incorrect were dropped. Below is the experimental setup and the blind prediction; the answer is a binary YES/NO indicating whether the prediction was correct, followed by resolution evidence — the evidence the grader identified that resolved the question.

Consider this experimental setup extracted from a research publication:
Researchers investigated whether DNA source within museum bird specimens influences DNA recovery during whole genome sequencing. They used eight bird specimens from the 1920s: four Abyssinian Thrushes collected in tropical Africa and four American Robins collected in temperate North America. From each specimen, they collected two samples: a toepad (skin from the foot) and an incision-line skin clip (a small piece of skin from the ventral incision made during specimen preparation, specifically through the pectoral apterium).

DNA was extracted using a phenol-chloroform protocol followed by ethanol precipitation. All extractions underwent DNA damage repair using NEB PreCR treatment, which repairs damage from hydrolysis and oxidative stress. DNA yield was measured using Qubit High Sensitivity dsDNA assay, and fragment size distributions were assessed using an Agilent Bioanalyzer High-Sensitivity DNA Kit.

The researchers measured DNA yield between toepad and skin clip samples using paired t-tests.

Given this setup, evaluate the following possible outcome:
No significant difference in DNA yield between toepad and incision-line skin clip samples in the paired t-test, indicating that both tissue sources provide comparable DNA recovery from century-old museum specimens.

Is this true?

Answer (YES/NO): YES